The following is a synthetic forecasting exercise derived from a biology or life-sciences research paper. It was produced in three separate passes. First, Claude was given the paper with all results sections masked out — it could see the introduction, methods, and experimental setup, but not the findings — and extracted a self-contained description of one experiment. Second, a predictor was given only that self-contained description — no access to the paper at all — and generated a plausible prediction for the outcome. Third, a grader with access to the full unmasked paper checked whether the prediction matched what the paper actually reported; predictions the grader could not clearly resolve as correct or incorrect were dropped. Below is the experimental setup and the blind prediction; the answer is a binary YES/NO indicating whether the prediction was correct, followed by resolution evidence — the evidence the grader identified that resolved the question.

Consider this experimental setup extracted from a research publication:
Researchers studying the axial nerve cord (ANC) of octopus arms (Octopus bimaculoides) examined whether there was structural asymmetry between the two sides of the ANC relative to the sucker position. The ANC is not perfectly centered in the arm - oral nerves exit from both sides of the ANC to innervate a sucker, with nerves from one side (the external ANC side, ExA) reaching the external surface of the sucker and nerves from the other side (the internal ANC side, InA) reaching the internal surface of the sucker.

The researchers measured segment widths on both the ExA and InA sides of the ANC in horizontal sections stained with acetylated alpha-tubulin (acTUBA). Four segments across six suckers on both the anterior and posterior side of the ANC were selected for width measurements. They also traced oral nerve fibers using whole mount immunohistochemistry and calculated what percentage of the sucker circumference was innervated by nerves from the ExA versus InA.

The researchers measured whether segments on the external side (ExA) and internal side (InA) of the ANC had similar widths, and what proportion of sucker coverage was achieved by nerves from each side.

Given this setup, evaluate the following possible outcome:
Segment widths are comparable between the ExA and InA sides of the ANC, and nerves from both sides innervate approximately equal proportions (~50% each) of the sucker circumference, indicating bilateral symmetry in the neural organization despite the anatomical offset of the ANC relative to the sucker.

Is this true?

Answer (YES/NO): NO